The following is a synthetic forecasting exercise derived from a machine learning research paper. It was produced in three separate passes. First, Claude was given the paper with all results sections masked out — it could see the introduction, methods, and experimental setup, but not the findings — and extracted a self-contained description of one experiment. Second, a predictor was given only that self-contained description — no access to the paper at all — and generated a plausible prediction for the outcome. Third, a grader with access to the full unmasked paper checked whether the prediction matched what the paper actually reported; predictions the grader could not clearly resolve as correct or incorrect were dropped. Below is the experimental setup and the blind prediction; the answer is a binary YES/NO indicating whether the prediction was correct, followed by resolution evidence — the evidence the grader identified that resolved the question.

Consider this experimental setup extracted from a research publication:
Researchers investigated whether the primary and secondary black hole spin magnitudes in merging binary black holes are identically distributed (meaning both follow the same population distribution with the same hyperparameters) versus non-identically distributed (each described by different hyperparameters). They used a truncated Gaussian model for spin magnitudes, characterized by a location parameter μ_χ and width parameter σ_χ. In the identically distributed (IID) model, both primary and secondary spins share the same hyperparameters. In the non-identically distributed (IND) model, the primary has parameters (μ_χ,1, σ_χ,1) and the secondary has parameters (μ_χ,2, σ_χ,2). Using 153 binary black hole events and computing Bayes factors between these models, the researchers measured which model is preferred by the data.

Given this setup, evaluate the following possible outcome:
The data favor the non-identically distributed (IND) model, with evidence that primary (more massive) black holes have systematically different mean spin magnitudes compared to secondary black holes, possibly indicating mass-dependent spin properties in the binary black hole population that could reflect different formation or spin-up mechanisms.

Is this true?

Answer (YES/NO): NO